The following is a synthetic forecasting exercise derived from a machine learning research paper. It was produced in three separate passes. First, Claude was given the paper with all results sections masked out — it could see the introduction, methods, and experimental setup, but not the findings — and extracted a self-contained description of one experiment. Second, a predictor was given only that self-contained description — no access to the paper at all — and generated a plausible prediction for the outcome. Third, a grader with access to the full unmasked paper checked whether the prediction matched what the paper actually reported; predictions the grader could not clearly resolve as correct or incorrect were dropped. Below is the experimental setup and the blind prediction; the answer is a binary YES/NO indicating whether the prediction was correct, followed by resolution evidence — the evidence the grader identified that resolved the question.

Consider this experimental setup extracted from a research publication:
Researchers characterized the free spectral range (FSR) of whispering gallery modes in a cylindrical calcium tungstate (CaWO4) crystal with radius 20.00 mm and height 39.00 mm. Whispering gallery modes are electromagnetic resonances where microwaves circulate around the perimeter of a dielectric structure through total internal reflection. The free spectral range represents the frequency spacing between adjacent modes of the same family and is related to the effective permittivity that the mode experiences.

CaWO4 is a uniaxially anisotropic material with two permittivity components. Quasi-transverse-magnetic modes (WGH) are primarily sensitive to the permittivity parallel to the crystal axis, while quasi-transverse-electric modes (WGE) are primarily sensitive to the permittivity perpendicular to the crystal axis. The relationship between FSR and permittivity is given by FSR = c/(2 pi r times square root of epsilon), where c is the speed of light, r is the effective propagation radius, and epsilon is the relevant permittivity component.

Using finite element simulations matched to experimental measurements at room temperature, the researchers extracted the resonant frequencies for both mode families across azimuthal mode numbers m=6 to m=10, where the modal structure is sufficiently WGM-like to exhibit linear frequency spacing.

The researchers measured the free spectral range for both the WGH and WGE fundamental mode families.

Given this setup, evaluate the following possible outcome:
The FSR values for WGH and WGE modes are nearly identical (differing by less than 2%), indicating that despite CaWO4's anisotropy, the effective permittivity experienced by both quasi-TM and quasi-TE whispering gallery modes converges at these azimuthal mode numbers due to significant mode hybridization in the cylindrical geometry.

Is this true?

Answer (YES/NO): NO